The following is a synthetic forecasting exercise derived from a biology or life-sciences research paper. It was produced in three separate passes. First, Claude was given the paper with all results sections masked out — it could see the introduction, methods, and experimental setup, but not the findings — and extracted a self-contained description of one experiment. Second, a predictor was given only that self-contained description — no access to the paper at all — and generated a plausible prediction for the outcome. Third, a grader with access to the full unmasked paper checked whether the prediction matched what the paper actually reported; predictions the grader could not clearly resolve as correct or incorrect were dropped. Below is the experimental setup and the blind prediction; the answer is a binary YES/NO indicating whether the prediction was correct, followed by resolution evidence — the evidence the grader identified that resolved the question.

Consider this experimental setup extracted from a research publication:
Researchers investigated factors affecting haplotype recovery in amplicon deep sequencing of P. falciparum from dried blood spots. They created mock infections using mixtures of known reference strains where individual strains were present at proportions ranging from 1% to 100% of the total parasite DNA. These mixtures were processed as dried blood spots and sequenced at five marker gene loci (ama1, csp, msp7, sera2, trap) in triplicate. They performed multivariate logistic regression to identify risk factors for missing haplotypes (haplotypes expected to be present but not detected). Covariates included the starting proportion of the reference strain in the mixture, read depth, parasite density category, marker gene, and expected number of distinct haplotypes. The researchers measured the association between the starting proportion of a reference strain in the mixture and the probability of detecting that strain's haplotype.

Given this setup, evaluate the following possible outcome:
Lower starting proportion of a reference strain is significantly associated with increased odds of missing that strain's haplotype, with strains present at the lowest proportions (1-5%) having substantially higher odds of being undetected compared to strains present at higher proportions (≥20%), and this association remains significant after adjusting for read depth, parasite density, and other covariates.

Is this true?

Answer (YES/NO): YES